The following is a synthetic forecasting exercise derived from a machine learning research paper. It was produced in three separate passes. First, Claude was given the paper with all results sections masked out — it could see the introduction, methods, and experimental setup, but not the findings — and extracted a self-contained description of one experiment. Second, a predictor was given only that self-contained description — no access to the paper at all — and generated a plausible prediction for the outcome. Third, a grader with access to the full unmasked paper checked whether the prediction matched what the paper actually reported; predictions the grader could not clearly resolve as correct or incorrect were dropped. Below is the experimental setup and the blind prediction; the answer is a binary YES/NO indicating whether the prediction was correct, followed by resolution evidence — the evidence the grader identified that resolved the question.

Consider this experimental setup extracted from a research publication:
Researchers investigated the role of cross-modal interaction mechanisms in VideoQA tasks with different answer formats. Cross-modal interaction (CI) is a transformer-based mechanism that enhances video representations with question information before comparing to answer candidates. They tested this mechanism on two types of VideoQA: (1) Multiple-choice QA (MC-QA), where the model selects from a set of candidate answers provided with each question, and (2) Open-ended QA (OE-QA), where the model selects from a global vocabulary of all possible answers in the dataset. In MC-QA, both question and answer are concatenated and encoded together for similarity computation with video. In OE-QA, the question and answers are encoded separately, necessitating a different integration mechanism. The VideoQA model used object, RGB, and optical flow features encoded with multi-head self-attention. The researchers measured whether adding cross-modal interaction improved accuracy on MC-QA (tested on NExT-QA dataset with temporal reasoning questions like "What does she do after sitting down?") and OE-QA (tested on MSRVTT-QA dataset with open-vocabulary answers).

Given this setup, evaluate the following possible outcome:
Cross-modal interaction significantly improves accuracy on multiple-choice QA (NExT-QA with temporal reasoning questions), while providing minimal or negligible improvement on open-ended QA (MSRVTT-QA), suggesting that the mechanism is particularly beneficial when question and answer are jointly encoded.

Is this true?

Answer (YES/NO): NO